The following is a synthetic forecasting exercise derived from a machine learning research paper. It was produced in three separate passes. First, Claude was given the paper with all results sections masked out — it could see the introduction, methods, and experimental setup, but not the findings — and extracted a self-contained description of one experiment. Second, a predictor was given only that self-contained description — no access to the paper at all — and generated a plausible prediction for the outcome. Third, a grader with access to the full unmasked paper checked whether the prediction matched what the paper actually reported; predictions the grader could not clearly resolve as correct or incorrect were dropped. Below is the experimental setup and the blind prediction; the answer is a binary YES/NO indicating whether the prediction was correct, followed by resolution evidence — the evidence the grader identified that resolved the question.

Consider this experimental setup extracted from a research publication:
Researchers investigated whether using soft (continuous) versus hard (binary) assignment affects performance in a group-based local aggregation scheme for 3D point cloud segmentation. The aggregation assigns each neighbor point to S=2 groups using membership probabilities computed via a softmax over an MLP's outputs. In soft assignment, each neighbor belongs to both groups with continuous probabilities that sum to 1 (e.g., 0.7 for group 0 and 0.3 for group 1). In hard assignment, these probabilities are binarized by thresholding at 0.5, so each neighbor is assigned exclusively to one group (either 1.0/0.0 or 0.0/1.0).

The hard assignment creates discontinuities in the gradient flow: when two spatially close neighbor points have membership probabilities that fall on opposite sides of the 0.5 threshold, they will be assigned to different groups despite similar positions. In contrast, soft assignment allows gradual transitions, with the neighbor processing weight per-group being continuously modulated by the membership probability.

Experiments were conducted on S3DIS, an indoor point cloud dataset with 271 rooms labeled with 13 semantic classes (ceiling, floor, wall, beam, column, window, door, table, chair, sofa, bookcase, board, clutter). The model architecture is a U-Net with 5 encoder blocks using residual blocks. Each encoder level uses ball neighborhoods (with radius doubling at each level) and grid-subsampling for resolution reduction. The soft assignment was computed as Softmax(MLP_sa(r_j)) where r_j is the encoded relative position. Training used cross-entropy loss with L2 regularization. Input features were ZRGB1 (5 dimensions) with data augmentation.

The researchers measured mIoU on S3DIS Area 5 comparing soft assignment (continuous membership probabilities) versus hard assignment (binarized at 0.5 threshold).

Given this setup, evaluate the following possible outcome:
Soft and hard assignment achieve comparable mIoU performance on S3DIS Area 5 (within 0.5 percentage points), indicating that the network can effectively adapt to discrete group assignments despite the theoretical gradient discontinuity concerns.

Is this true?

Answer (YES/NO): NO